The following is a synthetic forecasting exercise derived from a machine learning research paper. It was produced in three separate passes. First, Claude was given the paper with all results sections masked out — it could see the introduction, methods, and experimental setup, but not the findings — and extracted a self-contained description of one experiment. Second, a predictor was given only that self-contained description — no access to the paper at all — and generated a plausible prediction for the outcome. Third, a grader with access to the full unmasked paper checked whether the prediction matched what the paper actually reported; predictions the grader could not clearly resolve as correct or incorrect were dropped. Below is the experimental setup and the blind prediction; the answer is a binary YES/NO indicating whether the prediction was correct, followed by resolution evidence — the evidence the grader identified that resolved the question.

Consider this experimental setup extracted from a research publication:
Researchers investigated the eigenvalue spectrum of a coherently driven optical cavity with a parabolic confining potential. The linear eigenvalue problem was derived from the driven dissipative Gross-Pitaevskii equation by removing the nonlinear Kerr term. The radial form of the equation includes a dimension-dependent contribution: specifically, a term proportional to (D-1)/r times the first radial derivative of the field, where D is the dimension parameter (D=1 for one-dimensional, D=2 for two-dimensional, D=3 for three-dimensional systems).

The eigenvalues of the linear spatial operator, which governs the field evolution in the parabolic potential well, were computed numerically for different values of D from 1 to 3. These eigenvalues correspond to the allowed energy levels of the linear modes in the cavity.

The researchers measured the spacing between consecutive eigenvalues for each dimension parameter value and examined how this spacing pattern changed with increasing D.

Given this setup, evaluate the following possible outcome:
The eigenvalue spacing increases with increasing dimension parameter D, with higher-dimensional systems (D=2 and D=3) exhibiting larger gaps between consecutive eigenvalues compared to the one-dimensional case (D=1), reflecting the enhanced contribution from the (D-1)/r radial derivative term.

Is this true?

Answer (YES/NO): NO